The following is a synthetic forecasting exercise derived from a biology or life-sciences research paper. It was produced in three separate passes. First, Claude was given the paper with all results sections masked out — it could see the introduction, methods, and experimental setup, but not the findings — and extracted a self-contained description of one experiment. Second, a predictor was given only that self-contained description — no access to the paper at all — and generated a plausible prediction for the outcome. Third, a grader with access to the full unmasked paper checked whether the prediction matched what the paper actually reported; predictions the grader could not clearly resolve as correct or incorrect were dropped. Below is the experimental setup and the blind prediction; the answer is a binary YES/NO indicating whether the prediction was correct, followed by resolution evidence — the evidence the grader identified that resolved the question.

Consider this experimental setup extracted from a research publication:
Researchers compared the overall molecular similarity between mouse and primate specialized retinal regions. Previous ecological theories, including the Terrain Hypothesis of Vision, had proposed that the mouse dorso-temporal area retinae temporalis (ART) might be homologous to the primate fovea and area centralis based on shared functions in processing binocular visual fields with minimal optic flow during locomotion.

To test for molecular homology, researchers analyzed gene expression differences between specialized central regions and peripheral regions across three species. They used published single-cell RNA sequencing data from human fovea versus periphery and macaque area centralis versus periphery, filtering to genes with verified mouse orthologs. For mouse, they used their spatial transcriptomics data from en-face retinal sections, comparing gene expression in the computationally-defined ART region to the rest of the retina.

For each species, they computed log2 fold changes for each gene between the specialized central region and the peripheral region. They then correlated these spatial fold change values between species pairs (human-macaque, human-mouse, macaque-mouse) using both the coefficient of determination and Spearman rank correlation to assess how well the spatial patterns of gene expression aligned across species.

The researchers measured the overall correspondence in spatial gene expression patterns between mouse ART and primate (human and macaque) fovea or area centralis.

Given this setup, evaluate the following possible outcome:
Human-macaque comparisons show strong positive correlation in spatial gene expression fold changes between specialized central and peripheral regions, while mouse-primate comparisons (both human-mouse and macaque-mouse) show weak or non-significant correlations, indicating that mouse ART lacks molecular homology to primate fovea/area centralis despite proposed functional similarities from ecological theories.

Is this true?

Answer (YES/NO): NO